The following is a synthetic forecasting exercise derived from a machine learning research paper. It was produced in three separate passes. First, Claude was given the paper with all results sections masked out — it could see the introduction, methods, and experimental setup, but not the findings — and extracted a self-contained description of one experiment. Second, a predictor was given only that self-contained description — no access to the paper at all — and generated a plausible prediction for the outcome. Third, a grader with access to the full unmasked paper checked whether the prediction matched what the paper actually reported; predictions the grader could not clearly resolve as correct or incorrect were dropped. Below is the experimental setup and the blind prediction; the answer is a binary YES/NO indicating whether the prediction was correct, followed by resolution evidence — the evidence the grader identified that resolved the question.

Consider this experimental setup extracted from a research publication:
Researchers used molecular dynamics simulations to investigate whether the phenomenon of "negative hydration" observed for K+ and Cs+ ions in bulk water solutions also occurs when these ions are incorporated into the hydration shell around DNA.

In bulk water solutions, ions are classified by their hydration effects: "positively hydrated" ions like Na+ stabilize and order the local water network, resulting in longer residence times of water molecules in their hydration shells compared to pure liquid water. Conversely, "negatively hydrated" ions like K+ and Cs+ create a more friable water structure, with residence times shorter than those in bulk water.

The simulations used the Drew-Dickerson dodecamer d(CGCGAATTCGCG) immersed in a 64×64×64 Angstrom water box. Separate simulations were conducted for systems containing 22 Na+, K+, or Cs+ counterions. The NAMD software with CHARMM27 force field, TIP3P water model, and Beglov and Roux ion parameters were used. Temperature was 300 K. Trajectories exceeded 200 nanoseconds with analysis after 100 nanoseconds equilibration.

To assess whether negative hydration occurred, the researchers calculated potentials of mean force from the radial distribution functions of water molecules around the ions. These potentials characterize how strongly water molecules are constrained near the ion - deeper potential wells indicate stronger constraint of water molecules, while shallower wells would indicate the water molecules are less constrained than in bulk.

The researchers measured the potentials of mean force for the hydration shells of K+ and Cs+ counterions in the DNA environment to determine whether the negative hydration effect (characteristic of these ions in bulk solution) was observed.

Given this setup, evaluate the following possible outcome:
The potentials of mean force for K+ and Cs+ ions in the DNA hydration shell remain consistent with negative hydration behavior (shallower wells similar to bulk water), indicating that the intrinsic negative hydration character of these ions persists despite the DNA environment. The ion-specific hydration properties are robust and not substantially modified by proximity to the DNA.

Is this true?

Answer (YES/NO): NO